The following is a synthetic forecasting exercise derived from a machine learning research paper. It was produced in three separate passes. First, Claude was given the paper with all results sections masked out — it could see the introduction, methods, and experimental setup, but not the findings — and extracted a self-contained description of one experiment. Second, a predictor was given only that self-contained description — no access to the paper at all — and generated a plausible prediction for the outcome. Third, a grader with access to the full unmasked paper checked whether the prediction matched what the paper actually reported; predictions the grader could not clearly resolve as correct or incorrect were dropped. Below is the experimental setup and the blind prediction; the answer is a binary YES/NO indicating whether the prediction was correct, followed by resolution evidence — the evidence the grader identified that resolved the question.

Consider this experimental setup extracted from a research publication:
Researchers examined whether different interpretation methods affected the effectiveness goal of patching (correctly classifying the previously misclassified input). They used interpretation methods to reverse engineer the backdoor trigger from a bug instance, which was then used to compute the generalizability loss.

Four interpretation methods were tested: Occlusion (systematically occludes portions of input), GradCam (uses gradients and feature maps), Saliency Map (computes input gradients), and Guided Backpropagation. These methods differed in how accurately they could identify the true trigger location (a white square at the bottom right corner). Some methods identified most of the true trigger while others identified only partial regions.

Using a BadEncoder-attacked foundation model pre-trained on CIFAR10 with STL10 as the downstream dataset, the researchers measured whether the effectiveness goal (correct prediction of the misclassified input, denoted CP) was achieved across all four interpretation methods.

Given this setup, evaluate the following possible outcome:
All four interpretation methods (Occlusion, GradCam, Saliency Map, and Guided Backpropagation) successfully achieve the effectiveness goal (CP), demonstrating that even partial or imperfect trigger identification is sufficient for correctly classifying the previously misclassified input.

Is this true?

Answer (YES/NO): YES